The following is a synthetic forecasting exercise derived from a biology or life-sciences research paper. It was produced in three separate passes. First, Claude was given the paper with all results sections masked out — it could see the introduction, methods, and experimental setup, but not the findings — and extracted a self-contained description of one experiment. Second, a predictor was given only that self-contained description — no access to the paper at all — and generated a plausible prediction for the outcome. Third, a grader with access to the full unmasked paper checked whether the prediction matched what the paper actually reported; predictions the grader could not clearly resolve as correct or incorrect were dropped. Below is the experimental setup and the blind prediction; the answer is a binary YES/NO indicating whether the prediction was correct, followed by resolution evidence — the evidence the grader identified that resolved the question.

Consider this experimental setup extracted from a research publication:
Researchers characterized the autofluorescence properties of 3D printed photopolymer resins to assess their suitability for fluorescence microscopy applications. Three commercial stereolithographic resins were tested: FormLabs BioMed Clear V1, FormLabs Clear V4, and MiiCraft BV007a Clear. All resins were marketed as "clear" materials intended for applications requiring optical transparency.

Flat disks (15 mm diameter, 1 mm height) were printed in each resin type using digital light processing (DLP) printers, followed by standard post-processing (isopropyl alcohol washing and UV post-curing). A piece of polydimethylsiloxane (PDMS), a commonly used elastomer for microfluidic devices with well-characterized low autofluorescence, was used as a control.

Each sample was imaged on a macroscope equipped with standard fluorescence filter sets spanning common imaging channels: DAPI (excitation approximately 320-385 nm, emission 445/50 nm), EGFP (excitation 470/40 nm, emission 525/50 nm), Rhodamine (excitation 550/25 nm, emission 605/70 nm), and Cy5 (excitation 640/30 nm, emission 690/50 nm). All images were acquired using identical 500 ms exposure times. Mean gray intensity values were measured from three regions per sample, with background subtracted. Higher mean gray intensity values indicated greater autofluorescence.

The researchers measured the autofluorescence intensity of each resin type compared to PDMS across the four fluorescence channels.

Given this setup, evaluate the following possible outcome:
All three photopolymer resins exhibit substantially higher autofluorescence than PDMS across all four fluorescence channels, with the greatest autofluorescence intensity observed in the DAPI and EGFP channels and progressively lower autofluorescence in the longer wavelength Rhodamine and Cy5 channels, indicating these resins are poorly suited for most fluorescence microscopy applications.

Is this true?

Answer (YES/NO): NO